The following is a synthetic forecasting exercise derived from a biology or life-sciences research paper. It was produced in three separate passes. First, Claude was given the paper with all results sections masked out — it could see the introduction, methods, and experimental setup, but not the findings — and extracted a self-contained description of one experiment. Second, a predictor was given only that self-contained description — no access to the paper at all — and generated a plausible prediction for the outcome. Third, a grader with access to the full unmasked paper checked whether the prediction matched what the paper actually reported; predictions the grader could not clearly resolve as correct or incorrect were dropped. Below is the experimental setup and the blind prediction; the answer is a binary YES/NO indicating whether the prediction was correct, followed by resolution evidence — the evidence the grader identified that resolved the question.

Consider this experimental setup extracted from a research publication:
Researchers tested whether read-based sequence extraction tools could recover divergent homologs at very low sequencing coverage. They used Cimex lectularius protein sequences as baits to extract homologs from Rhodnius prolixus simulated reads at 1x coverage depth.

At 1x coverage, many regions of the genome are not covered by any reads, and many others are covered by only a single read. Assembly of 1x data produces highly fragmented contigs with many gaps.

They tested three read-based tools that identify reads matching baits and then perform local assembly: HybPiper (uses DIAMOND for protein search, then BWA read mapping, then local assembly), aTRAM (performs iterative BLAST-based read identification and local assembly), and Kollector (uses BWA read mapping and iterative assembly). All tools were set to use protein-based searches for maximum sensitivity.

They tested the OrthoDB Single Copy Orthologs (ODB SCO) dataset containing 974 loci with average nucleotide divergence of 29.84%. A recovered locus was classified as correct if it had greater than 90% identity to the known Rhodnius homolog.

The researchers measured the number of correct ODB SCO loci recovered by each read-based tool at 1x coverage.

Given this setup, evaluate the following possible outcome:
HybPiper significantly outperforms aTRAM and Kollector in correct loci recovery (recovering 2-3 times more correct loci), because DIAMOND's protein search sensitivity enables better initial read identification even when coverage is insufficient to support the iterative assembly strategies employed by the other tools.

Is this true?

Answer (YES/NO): NO